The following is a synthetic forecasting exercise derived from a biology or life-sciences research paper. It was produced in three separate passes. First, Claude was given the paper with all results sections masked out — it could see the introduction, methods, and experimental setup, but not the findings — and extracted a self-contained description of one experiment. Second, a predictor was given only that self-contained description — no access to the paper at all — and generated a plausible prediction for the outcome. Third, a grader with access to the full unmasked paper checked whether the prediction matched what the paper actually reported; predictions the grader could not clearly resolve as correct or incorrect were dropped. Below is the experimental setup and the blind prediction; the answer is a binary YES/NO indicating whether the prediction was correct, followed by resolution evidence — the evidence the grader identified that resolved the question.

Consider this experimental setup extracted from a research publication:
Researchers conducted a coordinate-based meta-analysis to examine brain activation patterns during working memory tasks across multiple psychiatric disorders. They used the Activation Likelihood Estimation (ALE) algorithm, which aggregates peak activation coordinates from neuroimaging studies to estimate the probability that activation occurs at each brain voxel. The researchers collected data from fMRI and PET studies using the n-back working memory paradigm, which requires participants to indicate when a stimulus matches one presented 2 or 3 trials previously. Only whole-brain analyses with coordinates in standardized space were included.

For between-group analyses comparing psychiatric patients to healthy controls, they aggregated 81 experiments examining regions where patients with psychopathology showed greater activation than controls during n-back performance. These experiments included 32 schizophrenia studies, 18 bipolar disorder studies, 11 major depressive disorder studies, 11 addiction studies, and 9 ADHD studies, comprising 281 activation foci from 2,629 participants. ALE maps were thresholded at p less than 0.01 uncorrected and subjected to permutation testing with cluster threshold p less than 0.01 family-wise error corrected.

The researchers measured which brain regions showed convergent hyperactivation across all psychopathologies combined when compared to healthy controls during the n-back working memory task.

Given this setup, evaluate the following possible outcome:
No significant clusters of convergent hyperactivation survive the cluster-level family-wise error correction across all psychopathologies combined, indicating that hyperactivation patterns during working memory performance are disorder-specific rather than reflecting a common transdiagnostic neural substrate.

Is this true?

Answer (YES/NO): NO